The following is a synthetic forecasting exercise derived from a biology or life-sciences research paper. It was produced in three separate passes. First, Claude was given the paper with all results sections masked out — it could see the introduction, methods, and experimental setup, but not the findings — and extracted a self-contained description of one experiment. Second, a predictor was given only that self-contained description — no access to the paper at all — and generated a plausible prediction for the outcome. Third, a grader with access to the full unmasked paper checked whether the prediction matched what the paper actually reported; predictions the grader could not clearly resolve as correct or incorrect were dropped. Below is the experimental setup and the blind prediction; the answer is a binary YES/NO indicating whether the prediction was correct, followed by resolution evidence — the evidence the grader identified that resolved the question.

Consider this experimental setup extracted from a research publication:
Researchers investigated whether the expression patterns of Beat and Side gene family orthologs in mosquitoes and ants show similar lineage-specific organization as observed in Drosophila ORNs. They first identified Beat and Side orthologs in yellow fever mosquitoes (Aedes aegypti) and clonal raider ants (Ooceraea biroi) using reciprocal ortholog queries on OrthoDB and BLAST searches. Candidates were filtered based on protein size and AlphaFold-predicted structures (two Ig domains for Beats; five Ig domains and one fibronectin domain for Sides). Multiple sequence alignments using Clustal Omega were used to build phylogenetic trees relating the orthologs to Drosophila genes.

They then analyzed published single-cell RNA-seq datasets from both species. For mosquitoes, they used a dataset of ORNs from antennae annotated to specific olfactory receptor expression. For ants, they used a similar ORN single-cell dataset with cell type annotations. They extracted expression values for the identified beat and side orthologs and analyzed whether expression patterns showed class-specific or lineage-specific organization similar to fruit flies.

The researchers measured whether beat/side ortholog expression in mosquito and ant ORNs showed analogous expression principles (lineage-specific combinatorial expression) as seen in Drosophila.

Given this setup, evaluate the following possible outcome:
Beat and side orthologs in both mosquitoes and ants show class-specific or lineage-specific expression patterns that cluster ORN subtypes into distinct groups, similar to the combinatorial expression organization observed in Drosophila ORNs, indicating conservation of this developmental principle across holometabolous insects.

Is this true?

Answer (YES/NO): YES